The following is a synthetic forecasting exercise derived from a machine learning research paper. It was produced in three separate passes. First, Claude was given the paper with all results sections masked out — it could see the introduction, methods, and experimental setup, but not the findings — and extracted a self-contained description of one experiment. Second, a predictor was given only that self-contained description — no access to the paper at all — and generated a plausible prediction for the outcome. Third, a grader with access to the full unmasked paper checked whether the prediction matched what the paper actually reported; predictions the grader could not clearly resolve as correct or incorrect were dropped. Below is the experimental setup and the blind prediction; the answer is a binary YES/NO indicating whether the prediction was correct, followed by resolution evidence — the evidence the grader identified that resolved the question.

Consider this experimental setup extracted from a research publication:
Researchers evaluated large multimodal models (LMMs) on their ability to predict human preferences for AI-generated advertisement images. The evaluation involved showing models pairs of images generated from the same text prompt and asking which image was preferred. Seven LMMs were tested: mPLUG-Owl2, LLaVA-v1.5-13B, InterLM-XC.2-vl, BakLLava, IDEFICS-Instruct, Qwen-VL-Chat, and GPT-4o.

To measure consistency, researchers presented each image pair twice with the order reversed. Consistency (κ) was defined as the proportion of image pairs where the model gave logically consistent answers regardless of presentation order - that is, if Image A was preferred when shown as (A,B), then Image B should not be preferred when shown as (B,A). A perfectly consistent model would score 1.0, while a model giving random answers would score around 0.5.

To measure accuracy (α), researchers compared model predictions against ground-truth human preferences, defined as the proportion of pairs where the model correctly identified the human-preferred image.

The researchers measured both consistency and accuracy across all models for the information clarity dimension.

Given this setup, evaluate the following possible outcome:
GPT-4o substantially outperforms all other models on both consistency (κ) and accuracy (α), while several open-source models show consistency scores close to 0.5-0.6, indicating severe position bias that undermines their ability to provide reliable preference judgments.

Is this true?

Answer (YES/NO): NO